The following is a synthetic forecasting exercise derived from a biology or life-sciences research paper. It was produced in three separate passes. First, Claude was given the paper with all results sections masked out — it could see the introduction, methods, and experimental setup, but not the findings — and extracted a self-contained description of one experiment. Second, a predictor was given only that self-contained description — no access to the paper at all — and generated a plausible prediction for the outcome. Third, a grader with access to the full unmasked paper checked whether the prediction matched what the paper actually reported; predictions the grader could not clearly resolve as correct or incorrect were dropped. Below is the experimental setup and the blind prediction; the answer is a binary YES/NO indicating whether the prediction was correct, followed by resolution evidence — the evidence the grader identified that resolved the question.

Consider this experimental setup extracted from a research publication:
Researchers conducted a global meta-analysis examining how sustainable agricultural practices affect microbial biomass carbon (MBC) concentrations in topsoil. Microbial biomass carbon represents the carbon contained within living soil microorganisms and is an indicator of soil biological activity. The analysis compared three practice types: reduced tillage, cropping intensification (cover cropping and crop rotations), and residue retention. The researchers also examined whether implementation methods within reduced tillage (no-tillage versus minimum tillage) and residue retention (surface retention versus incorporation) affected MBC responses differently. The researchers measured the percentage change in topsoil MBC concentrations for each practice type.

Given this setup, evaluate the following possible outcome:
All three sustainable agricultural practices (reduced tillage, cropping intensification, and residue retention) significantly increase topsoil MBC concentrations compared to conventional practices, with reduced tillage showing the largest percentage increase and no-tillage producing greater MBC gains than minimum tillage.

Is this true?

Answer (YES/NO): YES